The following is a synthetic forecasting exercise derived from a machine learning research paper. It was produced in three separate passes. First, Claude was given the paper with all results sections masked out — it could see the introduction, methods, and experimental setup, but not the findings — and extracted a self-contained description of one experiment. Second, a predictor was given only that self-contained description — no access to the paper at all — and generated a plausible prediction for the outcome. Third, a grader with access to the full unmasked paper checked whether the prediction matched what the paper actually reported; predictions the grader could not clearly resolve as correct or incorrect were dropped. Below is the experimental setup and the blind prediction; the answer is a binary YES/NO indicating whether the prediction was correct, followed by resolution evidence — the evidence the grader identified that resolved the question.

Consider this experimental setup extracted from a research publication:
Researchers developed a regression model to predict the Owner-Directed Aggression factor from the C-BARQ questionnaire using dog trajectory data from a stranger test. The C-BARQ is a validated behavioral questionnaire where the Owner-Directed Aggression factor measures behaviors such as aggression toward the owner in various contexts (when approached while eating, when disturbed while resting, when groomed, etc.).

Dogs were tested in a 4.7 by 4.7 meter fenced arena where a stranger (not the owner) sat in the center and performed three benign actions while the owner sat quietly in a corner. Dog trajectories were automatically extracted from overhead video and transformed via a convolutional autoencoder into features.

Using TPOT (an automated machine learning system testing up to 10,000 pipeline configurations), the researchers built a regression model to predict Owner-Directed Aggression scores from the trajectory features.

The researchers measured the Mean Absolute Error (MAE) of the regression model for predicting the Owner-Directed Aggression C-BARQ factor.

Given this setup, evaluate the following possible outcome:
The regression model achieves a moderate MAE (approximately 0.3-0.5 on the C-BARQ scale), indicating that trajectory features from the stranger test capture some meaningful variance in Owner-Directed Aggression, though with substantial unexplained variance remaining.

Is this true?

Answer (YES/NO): NO